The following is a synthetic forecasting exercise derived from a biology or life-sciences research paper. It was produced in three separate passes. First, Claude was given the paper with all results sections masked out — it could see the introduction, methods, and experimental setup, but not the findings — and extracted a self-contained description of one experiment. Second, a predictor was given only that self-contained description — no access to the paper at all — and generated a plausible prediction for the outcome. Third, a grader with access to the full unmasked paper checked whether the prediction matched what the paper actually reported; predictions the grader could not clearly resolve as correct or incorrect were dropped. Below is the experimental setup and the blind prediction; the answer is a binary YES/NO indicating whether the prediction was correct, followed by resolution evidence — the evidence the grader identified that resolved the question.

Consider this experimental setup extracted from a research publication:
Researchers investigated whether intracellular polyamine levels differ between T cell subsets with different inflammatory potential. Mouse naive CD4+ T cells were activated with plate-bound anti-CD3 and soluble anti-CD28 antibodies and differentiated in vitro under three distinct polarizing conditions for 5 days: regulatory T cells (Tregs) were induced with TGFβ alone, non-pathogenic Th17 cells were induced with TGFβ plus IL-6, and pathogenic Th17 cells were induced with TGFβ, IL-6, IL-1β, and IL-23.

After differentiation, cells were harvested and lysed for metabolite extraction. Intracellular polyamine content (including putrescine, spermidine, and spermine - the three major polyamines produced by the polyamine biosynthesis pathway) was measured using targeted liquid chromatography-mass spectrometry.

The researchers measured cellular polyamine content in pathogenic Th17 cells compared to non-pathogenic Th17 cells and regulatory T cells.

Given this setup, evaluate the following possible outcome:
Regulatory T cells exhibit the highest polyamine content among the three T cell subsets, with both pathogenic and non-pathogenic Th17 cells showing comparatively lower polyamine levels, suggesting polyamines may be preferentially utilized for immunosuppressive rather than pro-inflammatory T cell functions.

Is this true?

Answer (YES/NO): NO